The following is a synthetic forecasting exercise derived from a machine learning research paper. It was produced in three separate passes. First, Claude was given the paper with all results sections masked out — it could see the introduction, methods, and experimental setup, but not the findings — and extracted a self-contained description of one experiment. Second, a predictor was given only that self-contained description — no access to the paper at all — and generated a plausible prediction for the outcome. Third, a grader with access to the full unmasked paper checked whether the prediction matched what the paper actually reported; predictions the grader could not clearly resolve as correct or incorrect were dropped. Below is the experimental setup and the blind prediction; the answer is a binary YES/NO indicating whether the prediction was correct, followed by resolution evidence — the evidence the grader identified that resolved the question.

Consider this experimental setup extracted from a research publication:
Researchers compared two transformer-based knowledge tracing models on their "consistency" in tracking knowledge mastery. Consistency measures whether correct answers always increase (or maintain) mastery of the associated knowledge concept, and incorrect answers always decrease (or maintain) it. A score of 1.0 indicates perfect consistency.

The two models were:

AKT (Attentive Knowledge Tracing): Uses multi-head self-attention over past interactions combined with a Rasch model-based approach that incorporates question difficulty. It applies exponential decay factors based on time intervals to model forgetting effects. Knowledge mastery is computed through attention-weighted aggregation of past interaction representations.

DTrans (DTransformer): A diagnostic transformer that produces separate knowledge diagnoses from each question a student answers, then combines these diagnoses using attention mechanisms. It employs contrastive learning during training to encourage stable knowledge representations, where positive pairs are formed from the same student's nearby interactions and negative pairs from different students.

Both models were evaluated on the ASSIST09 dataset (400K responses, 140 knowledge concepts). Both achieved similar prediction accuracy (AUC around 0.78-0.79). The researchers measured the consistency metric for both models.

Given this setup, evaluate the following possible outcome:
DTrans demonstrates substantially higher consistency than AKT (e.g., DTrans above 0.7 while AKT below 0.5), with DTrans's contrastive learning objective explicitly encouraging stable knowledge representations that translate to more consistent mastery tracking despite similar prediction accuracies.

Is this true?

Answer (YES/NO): NO